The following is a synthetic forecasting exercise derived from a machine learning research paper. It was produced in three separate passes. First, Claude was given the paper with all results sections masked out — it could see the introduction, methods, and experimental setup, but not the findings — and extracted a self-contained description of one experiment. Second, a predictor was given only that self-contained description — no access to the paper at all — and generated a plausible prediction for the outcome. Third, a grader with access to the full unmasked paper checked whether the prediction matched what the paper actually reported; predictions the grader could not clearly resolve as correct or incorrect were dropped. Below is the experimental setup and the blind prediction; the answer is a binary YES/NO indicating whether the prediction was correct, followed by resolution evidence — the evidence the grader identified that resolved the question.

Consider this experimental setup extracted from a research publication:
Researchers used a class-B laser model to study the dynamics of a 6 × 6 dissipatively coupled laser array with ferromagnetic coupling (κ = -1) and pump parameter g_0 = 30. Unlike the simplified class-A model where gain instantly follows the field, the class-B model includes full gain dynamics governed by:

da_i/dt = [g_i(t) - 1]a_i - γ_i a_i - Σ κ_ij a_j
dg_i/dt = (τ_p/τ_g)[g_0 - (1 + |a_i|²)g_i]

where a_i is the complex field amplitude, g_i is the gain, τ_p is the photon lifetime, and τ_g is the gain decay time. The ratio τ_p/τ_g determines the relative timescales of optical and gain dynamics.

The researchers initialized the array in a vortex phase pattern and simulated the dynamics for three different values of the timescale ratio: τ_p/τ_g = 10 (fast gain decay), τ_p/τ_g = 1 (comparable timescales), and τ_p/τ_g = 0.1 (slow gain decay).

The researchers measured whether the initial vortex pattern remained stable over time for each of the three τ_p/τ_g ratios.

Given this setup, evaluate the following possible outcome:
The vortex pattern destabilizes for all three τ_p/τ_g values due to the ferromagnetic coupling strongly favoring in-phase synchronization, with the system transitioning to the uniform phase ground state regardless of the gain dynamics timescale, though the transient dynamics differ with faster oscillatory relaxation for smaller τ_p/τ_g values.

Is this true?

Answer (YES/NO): NO